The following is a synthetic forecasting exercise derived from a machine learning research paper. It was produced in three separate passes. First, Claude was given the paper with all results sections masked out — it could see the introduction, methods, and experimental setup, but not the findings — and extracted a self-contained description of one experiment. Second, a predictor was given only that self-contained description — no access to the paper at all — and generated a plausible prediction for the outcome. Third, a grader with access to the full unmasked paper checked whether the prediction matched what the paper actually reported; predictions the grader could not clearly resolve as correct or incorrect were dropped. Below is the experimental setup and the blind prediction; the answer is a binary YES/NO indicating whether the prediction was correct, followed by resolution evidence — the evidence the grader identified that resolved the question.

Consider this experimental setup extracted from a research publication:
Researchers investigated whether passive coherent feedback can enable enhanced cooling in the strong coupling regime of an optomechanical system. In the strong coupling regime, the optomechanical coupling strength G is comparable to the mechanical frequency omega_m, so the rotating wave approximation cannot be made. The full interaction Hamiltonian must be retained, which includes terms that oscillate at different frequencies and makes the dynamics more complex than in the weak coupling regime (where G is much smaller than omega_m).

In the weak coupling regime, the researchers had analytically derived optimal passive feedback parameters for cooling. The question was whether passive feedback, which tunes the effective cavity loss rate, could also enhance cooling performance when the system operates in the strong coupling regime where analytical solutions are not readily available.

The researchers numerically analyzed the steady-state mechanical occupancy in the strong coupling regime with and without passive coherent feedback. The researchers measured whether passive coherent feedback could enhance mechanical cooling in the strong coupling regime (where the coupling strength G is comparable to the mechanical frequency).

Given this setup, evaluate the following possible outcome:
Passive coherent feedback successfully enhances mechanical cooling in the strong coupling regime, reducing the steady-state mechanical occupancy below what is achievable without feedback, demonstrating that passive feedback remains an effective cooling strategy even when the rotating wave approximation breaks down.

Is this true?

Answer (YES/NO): YES